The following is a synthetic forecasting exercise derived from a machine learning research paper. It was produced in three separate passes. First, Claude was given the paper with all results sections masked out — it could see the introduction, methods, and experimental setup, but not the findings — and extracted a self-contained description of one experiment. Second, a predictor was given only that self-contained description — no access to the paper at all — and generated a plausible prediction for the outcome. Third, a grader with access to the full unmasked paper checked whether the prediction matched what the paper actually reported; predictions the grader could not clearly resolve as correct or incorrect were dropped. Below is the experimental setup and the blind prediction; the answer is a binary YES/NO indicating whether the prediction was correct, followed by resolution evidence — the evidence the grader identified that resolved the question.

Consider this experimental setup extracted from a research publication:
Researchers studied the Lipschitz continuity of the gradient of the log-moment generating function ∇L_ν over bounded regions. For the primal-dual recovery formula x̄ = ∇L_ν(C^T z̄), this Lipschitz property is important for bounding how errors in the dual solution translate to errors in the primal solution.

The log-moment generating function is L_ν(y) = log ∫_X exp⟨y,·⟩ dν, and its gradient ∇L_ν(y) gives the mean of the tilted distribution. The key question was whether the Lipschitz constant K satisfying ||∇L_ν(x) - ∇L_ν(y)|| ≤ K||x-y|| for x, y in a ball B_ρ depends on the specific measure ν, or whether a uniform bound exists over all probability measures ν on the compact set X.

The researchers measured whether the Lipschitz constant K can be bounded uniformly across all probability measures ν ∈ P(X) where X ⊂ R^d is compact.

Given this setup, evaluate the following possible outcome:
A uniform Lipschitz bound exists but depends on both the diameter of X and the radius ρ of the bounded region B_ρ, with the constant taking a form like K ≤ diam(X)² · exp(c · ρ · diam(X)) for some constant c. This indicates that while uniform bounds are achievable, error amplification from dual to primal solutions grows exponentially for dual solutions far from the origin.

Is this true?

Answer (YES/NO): NO